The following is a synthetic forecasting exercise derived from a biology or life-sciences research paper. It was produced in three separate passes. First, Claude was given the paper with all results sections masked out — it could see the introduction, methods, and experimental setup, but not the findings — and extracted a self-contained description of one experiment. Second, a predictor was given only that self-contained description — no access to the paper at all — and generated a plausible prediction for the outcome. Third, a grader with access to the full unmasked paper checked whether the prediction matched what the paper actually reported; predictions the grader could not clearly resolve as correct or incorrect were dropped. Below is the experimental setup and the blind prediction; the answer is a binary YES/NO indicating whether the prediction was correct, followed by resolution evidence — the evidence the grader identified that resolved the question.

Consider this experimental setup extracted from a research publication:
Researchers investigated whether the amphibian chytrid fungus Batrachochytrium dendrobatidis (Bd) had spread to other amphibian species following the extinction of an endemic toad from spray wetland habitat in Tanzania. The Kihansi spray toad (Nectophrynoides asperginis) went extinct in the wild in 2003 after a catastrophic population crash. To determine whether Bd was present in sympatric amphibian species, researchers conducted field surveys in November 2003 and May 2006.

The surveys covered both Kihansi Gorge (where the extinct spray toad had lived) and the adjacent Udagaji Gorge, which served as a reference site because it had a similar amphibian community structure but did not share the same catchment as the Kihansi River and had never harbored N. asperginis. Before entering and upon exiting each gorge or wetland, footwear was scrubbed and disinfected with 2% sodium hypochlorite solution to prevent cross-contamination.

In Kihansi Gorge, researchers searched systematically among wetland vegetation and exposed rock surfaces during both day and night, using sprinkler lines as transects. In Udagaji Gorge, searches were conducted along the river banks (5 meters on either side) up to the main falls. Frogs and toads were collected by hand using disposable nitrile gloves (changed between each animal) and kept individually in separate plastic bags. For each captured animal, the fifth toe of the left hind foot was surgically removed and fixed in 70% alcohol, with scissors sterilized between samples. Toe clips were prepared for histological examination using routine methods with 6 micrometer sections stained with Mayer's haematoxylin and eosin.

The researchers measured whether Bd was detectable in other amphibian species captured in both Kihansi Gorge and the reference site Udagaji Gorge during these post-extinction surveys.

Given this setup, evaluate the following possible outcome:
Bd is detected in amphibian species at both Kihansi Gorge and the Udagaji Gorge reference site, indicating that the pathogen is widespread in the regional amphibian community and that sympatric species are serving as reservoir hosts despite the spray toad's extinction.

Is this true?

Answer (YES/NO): YES